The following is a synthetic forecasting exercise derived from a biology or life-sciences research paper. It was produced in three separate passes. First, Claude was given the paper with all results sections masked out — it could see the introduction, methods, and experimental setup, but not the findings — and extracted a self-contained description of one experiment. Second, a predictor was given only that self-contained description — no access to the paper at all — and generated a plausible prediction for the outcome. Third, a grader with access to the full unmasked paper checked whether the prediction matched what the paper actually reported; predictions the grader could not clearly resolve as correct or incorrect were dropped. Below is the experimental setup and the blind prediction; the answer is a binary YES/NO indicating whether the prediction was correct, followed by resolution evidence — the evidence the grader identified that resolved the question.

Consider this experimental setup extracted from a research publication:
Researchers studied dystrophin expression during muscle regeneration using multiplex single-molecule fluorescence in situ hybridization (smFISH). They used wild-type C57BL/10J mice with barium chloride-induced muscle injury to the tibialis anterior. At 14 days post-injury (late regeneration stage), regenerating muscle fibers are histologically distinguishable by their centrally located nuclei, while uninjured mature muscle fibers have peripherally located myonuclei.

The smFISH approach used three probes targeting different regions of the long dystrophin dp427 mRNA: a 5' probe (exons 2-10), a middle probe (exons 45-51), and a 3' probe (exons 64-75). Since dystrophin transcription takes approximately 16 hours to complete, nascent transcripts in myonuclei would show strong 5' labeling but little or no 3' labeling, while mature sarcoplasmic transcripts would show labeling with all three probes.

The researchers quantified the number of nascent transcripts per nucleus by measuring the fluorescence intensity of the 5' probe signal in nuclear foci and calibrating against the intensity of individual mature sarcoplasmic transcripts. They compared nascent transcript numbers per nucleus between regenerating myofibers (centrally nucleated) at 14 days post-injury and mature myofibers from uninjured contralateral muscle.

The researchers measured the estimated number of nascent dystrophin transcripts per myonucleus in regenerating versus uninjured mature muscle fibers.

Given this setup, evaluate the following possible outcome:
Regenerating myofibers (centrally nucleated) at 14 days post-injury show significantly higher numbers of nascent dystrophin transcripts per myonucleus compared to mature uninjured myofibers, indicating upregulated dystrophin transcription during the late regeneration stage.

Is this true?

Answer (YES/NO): YES